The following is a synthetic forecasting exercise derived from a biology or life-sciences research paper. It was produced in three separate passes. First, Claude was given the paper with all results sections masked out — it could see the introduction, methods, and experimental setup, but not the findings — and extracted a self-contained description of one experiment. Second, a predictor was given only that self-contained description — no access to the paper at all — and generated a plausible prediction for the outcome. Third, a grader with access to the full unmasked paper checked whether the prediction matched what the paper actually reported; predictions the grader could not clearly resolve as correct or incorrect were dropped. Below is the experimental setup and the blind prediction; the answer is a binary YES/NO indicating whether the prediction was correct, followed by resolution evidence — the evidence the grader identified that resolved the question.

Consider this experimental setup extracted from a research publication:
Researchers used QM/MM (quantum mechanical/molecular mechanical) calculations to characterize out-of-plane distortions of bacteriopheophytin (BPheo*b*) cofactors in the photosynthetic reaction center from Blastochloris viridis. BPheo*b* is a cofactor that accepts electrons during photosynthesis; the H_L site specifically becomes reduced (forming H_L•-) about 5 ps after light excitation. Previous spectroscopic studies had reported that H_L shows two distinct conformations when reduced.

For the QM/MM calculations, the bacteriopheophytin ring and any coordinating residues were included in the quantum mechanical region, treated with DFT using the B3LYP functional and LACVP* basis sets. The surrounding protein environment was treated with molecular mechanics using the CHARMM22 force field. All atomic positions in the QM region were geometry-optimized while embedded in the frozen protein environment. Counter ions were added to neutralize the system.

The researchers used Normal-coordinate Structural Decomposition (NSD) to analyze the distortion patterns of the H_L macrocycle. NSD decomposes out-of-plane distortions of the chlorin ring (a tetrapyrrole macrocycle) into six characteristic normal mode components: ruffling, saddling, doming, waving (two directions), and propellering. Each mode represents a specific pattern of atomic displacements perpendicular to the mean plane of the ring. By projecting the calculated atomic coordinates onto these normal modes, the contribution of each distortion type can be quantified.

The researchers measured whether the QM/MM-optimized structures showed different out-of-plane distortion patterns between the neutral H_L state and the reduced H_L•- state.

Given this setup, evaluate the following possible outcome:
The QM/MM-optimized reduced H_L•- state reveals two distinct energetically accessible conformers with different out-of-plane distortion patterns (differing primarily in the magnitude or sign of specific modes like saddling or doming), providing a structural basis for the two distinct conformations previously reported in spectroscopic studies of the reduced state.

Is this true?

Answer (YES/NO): NO